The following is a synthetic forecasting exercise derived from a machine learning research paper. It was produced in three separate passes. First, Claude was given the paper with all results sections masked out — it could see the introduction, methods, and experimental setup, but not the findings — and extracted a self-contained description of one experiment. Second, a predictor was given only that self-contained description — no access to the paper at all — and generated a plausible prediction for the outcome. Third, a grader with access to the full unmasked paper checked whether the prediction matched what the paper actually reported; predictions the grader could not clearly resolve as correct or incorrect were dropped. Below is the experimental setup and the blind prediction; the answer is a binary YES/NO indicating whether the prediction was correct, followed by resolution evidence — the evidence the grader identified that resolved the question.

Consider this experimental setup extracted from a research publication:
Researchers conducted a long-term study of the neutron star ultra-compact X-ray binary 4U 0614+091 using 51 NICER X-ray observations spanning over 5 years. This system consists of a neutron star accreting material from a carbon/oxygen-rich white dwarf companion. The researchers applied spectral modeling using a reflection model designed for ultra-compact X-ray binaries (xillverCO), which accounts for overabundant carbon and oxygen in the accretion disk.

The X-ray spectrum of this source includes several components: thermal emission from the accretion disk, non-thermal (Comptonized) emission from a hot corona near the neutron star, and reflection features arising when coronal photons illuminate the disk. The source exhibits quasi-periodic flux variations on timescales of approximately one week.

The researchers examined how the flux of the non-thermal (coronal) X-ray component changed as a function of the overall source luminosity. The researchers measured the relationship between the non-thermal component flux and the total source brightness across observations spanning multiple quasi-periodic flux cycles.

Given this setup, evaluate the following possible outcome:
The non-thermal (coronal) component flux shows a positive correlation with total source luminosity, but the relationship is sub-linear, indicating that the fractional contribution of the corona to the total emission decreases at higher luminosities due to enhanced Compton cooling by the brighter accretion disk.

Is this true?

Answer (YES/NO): NO